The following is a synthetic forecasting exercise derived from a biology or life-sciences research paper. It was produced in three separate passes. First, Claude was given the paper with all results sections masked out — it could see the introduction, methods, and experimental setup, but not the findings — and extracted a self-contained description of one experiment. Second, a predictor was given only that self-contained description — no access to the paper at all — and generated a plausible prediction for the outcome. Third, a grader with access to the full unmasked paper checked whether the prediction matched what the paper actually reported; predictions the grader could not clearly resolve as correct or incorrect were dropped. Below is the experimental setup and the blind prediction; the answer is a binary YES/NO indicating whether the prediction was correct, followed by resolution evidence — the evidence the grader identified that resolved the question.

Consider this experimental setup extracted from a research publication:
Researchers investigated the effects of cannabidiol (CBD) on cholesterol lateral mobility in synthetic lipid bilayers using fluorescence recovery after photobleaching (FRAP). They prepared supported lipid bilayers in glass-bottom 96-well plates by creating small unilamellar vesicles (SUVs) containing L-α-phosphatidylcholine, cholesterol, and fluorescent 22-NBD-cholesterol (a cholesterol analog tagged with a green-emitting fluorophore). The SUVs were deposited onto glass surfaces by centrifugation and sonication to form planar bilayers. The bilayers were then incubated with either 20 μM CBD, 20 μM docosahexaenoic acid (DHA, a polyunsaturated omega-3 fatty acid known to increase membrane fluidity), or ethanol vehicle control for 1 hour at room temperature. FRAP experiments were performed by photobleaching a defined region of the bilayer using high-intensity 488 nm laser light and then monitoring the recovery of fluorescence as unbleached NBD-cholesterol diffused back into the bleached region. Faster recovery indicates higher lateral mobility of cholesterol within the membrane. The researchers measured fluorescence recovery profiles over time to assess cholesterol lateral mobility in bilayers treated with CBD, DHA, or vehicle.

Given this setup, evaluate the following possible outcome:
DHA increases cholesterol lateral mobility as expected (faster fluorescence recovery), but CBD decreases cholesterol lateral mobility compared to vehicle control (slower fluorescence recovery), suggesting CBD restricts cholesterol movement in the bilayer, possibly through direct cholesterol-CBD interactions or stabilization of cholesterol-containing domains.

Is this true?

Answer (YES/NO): YES